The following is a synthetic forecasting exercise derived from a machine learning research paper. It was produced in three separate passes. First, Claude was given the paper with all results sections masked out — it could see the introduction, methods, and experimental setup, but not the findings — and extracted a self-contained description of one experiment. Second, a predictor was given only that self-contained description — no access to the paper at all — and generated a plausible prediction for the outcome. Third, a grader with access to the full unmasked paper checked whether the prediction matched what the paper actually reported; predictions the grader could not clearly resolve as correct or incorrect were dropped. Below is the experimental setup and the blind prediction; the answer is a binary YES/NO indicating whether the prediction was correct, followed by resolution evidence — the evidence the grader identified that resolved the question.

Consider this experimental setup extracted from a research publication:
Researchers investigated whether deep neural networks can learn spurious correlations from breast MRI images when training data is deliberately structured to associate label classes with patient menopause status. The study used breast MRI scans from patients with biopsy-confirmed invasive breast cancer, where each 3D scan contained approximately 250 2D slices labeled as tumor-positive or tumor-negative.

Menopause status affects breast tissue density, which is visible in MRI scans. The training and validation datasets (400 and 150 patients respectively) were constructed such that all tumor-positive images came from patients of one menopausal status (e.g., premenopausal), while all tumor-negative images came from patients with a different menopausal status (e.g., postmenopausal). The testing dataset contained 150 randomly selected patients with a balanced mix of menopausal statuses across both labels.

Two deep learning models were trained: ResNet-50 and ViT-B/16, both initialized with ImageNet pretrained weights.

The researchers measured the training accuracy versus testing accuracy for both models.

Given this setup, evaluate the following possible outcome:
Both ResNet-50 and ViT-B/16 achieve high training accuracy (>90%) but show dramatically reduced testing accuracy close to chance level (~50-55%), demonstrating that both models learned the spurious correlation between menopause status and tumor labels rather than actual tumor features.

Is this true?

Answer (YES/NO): NO